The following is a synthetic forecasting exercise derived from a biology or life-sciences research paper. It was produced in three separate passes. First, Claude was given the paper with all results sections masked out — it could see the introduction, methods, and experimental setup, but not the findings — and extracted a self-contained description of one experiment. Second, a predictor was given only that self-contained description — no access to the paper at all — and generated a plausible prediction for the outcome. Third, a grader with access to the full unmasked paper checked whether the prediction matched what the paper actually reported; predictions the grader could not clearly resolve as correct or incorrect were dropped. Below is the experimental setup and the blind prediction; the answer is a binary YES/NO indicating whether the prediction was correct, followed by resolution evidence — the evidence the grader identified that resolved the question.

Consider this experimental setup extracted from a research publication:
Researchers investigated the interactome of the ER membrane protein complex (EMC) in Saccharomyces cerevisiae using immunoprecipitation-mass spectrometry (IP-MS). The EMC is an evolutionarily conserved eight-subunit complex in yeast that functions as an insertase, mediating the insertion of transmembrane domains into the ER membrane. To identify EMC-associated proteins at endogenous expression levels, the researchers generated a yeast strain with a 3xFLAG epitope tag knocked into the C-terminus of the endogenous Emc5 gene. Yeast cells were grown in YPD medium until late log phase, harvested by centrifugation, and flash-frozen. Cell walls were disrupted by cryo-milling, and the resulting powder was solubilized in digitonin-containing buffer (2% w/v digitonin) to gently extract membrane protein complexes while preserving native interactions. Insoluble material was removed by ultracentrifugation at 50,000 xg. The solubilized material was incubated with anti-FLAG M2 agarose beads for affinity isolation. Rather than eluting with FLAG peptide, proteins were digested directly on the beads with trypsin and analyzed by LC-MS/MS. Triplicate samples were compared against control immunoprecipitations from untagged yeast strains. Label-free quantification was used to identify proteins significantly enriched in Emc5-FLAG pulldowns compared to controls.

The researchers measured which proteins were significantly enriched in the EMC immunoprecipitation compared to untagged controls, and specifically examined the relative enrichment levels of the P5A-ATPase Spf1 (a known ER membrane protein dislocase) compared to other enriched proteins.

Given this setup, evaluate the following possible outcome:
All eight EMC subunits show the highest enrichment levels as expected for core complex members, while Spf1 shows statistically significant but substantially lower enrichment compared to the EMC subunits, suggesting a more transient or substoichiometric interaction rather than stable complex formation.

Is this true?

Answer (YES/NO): NO